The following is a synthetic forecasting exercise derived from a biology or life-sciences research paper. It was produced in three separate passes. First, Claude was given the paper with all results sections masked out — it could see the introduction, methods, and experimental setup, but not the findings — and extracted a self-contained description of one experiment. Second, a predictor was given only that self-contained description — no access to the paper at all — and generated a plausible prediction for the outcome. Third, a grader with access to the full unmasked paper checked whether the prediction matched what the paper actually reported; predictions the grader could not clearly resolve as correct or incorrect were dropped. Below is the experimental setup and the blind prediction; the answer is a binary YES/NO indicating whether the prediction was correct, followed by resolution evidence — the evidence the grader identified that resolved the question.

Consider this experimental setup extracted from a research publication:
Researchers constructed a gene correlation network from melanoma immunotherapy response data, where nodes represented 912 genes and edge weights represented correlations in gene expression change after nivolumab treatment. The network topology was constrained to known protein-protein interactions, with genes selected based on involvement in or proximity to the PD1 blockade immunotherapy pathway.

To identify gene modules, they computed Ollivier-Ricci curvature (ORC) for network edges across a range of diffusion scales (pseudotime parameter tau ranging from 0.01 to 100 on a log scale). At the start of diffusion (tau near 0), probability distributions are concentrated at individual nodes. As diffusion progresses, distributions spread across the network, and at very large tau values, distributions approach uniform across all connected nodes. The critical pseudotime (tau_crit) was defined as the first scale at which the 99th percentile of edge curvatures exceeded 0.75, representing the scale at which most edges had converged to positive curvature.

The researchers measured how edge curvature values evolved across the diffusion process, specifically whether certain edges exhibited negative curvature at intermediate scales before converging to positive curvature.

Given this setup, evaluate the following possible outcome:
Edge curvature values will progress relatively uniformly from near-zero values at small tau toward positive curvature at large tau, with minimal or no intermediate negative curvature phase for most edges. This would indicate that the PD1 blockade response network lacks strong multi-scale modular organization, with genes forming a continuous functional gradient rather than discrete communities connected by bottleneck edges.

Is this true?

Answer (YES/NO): NO